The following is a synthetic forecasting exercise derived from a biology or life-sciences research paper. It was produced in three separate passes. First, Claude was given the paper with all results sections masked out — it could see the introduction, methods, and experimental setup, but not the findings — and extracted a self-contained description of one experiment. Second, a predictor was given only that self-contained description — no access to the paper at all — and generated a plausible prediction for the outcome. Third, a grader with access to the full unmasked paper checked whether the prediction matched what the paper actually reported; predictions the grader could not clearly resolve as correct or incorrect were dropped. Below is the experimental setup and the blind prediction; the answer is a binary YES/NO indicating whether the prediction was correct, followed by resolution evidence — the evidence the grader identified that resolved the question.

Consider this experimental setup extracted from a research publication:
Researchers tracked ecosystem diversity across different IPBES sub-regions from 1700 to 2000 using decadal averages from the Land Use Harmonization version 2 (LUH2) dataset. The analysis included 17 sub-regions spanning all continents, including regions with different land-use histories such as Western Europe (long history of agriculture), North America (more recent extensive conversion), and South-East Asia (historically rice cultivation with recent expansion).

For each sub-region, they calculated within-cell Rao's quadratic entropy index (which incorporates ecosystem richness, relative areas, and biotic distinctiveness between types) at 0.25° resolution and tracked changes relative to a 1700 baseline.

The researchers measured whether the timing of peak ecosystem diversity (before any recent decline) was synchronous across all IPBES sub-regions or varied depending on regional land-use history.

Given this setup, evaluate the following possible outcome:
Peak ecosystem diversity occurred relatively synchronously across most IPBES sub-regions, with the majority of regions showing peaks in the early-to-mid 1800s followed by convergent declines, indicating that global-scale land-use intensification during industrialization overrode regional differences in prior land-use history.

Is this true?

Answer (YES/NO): NO